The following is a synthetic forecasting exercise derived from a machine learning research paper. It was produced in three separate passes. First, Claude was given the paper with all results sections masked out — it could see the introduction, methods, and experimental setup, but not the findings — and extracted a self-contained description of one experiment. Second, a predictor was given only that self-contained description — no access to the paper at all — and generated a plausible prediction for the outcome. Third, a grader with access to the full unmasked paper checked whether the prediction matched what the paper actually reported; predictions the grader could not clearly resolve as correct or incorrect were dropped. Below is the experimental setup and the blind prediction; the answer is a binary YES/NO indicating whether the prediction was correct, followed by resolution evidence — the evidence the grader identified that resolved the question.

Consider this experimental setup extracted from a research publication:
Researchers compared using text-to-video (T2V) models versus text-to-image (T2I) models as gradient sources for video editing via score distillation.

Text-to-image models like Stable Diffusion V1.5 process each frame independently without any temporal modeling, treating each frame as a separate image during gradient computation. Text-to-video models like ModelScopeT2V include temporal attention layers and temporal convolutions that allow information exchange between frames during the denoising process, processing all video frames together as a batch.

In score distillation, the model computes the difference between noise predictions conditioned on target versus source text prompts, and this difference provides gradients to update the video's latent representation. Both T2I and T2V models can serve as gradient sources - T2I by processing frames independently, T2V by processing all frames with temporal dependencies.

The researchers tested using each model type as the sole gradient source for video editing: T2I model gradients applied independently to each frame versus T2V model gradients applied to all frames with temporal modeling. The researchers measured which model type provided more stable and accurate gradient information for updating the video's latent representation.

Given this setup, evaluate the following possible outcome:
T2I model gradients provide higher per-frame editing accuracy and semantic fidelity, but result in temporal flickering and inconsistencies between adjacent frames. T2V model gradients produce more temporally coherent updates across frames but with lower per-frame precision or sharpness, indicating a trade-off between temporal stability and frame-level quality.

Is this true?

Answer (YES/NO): NO